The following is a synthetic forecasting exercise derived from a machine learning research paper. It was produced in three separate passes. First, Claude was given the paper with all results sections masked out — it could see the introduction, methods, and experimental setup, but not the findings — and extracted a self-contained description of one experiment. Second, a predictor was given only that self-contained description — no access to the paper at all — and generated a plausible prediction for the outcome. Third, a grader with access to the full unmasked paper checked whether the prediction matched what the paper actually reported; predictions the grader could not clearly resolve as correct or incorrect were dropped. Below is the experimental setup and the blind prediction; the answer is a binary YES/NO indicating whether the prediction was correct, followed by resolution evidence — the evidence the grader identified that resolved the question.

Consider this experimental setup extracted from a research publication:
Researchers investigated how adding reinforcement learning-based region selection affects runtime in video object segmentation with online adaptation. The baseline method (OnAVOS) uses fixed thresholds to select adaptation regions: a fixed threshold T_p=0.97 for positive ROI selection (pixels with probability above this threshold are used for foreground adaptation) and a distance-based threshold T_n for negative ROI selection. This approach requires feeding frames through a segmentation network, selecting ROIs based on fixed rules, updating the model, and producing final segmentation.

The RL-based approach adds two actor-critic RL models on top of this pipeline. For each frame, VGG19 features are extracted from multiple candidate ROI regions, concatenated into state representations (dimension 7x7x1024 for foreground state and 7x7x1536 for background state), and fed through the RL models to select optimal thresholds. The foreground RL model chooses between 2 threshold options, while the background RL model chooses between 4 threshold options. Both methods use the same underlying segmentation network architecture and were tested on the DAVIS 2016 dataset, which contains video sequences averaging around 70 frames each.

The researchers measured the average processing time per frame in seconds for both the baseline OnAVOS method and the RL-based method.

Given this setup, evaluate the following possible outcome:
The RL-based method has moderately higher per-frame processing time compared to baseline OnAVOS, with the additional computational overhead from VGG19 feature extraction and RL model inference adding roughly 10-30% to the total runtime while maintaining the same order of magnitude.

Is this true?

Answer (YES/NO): NO